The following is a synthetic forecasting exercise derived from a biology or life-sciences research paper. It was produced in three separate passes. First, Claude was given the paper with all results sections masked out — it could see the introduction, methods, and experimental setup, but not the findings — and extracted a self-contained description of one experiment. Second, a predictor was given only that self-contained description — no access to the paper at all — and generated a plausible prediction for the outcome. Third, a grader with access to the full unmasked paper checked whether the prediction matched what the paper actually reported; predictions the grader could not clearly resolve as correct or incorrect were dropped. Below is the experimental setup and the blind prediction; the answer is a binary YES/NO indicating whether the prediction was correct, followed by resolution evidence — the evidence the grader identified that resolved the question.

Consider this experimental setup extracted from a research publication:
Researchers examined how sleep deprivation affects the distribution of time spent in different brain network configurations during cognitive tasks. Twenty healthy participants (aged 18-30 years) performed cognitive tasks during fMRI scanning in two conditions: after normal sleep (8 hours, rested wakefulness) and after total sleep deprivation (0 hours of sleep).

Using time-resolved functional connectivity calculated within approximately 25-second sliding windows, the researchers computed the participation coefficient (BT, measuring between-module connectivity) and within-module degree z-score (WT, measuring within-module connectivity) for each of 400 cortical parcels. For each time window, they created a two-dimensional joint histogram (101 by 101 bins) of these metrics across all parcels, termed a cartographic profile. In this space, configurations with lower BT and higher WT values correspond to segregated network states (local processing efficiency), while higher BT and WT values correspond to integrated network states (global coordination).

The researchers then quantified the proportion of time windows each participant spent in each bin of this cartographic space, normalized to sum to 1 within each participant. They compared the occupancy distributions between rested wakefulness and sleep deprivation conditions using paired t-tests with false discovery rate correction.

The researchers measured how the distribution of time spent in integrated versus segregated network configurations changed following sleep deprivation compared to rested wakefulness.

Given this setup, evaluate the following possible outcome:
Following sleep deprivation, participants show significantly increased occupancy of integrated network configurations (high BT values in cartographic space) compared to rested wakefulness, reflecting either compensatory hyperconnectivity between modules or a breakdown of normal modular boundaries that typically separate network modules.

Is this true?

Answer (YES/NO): NO